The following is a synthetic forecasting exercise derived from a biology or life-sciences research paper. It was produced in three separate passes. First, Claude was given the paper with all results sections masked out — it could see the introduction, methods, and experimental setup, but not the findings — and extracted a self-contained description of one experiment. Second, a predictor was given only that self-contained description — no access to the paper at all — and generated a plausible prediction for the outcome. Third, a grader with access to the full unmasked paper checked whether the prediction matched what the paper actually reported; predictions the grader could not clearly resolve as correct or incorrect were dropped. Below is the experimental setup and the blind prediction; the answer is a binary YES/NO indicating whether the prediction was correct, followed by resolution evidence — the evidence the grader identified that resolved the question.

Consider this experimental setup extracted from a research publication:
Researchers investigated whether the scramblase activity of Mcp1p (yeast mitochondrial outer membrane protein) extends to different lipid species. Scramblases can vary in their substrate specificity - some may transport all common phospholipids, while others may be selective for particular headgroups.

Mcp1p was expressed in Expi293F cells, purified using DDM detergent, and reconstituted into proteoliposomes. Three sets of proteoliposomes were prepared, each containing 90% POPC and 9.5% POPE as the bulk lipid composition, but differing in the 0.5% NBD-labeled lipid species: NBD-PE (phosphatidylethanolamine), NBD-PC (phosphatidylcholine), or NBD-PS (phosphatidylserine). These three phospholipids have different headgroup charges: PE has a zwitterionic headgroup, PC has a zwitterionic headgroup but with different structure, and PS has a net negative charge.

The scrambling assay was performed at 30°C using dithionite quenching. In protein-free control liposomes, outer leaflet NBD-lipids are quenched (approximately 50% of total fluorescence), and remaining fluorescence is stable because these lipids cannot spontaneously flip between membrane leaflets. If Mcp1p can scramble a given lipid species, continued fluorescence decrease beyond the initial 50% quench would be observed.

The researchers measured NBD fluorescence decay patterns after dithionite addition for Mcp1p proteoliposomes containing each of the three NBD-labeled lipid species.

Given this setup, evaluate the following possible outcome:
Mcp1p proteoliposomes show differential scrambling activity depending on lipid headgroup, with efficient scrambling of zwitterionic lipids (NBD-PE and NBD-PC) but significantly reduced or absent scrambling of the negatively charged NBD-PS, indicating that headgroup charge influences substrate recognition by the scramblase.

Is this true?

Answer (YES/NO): NO